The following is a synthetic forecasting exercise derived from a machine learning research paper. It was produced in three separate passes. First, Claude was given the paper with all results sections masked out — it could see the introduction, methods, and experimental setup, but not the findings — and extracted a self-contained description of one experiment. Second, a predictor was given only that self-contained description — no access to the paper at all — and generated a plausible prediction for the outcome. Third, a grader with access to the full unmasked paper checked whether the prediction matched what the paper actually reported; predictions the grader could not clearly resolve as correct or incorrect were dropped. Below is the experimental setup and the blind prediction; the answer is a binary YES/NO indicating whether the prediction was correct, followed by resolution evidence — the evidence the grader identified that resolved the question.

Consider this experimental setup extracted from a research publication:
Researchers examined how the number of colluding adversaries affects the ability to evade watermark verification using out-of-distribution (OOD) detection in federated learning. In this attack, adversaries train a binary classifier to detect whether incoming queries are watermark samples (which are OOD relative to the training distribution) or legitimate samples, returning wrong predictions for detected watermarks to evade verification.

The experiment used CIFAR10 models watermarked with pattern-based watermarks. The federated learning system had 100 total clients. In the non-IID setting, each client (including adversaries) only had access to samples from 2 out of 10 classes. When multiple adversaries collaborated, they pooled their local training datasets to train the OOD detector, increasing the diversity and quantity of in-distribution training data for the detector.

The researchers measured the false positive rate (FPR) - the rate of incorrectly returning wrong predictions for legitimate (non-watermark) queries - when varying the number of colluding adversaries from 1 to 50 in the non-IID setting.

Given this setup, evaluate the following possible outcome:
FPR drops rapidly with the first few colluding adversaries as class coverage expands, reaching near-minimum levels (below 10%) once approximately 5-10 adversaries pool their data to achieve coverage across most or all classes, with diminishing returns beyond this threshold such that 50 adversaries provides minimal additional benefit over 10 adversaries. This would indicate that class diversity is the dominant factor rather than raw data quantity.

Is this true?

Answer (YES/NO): NO